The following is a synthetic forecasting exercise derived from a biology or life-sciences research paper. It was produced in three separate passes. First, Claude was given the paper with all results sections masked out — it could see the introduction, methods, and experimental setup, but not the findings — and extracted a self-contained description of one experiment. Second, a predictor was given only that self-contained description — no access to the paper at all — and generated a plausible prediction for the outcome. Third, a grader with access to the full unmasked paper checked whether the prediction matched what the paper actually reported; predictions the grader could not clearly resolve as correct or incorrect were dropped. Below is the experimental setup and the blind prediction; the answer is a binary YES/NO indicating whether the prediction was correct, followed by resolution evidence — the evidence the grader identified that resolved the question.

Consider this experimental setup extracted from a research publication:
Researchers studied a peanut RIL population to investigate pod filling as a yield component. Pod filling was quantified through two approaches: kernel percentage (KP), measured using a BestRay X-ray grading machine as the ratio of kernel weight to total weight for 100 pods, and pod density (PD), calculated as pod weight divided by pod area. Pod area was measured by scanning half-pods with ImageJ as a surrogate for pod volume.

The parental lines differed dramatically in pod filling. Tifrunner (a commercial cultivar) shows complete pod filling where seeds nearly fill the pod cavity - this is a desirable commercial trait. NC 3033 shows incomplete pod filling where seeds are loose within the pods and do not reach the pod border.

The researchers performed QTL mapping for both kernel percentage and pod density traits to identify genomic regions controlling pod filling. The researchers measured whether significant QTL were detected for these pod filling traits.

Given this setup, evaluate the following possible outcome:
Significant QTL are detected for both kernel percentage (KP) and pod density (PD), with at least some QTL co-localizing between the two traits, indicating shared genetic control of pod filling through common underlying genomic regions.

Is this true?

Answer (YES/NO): NO